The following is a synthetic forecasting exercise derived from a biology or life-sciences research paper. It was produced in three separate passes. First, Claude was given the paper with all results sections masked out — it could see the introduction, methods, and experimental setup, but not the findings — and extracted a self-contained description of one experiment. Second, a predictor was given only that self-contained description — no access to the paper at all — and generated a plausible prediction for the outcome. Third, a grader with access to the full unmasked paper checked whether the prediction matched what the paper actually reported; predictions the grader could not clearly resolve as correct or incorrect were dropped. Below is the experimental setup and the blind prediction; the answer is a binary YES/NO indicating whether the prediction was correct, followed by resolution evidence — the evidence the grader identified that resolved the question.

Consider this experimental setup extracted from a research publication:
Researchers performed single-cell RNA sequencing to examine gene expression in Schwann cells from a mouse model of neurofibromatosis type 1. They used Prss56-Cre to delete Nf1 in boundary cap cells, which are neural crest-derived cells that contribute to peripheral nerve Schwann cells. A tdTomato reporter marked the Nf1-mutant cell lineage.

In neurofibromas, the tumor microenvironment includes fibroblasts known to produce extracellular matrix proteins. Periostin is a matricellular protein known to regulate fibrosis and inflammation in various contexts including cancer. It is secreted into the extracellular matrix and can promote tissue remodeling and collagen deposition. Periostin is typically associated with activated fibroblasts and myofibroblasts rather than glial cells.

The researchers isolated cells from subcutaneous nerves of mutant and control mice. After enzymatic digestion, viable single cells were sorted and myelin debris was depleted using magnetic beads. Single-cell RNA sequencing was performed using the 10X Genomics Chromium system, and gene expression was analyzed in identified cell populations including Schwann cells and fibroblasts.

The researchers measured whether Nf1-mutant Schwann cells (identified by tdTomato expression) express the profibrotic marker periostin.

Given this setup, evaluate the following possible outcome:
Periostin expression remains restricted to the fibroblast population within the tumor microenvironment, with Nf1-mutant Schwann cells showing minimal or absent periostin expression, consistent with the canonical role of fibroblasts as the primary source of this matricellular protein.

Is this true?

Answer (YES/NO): NO